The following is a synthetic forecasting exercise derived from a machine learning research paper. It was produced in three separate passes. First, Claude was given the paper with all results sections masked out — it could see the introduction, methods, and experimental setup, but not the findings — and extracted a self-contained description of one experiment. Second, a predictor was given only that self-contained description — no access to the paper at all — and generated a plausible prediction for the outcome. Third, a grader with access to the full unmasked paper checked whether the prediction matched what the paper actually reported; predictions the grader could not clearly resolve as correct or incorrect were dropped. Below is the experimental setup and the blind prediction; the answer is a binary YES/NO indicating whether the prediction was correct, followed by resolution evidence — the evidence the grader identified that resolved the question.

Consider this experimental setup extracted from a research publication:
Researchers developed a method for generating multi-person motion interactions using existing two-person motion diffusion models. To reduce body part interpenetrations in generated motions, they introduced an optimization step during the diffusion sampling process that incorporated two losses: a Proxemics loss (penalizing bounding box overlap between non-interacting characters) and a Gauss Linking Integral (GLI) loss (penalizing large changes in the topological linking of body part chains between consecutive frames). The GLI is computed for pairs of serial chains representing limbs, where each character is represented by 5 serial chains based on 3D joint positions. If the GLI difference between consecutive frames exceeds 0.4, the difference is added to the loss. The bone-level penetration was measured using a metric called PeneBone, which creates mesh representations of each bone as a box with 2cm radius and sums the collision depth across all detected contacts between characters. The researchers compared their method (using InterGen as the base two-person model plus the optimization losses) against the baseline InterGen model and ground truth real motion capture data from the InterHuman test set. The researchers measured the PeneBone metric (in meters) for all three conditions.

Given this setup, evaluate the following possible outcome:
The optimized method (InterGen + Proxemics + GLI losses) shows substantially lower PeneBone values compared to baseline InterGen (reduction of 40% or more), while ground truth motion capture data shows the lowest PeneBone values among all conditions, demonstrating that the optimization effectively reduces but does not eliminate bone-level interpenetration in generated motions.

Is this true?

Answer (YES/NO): NO